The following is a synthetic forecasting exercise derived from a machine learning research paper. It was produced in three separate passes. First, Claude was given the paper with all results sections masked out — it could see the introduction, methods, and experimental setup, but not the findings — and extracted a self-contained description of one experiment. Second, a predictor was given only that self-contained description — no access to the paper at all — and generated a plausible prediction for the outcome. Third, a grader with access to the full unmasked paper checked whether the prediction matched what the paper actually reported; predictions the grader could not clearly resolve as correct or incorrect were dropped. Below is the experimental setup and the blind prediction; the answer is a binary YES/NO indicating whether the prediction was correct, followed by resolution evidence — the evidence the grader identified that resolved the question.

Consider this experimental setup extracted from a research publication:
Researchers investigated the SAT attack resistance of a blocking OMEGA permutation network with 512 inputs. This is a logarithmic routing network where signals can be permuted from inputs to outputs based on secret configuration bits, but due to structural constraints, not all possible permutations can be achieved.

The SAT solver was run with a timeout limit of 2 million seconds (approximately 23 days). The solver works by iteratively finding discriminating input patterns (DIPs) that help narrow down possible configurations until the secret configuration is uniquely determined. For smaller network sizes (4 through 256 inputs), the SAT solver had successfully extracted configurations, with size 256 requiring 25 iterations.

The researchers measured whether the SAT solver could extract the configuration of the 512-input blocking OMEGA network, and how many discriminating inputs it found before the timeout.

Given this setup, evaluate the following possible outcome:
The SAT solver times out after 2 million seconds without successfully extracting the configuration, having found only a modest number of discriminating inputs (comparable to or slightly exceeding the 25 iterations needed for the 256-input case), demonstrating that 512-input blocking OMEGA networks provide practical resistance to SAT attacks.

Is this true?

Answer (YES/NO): NO